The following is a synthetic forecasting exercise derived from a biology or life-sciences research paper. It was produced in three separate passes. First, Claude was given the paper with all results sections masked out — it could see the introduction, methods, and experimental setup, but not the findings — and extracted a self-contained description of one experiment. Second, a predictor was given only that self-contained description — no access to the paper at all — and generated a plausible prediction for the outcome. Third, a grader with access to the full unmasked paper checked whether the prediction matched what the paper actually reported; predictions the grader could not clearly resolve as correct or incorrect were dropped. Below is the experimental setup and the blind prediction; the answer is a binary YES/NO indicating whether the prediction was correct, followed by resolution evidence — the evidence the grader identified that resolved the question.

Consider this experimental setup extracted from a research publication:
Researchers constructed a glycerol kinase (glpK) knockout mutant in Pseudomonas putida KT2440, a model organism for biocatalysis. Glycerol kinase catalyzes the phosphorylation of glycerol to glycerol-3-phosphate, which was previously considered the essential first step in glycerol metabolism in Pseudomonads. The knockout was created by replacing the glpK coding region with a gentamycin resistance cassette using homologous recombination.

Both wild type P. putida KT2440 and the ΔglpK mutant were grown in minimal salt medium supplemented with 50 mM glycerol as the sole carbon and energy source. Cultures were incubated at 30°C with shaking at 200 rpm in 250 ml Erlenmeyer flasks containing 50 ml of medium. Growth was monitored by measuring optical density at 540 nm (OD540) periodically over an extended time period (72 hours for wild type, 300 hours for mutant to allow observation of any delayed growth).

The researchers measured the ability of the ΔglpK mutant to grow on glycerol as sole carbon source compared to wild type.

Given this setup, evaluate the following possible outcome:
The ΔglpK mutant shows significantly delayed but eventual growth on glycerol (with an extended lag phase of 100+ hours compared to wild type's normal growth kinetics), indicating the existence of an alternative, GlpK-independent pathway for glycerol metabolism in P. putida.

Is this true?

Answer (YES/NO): YES